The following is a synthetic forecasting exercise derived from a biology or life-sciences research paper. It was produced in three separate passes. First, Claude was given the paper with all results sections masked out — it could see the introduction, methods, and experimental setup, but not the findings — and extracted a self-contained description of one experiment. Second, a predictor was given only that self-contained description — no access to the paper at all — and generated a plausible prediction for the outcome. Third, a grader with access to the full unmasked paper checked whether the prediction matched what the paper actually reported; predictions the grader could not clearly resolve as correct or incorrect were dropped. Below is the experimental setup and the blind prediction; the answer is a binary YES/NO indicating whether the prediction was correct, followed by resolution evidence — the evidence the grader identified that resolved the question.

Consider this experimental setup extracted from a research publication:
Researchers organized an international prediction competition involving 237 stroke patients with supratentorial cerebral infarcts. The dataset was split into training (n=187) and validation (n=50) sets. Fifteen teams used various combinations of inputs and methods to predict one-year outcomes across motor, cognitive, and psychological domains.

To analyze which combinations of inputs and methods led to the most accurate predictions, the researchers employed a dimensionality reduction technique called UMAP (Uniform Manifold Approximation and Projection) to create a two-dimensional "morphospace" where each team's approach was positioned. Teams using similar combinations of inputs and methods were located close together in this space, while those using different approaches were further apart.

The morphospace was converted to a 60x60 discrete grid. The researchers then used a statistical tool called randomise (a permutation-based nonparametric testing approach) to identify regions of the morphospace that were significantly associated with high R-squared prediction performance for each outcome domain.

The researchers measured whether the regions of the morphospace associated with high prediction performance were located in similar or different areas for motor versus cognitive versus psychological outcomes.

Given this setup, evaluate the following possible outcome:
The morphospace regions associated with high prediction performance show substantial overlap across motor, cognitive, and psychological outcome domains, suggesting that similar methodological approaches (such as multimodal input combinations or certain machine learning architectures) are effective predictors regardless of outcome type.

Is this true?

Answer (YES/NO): NO